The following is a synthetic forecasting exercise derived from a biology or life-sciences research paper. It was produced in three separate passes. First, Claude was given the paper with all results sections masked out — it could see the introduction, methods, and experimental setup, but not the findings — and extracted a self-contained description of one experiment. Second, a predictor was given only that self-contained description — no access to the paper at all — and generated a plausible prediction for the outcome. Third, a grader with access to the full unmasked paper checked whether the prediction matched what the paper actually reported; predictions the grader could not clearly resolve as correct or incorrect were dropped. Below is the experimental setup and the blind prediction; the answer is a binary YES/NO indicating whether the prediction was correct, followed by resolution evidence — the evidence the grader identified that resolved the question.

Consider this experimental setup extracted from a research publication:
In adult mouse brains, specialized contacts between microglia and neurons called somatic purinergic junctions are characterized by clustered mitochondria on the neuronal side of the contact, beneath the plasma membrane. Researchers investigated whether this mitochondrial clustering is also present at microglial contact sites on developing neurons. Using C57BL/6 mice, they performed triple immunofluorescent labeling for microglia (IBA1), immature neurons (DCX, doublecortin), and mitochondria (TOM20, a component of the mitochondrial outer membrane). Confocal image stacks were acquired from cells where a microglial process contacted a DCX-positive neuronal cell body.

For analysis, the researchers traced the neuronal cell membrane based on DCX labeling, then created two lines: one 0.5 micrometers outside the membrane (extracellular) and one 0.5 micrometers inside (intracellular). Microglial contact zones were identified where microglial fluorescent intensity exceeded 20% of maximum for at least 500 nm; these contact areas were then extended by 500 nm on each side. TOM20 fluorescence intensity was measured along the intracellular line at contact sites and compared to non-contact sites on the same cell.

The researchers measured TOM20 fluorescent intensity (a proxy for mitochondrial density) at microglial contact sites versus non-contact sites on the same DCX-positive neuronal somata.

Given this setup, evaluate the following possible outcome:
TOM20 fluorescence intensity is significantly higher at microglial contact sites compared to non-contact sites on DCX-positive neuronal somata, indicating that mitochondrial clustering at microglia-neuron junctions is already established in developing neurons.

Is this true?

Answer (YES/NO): YES